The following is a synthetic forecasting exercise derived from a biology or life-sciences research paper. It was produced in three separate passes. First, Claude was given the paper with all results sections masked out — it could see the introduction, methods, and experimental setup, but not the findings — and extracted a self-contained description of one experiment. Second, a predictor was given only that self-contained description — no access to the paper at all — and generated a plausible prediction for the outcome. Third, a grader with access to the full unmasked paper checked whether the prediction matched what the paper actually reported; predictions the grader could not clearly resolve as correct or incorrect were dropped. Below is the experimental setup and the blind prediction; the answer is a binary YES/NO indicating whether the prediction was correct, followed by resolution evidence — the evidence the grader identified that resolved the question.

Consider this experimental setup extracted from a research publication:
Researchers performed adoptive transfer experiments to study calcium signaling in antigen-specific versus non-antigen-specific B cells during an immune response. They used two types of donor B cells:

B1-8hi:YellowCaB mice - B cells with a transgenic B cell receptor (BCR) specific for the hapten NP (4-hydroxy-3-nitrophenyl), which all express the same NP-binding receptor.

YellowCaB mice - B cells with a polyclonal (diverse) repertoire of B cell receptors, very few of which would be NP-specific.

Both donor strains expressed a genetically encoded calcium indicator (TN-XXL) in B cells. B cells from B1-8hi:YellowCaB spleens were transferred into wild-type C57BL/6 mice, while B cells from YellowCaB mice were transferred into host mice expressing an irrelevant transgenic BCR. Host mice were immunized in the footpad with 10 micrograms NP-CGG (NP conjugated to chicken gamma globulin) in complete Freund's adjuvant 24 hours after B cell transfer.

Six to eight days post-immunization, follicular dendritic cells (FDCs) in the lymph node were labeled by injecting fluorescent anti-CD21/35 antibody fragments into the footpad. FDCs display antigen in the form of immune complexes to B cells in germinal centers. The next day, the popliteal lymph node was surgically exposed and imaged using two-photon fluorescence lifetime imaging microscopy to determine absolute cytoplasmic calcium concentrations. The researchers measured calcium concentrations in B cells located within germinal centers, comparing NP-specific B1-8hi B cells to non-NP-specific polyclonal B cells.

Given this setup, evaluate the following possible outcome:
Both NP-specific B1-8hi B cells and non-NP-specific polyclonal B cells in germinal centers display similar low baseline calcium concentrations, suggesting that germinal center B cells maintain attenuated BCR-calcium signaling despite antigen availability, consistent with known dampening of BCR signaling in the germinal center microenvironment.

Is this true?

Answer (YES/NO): NO